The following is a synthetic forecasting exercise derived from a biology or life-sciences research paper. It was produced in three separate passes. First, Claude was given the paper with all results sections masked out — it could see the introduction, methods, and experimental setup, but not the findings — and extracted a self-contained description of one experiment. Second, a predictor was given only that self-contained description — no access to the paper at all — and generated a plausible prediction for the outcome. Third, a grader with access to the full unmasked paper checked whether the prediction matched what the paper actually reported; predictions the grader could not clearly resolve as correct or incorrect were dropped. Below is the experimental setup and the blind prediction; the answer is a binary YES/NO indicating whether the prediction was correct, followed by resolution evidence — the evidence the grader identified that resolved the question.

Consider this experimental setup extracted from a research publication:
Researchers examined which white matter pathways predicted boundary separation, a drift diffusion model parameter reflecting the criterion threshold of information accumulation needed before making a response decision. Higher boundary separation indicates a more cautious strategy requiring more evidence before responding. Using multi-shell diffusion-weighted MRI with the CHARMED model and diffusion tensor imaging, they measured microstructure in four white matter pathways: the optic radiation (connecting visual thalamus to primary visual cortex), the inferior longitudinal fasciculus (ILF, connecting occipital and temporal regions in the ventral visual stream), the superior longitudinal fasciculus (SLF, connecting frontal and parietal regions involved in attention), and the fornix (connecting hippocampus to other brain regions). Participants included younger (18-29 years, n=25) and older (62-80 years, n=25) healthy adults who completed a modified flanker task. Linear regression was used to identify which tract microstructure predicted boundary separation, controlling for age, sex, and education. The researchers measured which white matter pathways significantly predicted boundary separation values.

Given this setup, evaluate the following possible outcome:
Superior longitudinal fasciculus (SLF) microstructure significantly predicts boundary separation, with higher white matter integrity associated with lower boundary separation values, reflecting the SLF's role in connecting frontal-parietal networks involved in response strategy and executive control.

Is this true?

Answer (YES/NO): NO